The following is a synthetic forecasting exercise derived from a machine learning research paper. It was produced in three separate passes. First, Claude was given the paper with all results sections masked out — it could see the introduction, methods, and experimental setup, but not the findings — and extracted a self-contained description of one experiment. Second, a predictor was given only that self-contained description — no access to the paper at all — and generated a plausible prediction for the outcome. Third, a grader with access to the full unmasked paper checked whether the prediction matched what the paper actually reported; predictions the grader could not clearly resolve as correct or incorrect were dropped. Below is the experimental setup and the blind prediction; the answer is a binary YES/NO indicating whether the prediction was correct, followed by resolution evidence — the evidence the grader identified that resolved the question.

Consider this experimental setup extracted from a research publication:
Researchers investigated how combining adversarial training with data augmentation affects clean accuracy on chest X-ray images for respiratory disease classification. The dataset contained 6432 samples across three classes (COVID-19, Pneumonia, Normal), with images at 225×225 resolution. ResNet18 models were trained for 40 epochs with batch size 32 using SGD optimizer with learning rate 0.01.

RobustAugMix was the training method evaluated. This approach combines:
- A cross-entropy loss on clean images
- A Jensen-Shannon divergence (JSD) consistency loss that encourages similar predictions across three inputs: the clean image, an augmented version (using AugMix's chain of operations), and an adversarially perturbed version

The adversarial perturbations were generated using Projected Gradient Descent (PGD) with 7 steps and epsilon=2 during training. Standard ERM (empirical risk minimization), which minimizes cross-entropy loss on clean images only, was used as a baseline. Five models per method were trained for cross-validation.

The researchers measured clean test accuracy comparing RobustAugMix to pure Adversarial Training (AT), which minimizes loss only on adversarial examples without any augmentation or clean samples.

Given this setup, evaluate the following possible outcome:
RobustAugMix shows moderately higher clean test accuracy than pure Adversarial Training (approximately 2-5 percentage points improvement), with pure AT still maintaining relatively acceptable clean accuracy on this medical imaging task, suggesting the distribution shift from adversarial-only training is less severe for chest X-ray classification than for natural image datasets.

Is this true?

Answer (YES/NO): NO